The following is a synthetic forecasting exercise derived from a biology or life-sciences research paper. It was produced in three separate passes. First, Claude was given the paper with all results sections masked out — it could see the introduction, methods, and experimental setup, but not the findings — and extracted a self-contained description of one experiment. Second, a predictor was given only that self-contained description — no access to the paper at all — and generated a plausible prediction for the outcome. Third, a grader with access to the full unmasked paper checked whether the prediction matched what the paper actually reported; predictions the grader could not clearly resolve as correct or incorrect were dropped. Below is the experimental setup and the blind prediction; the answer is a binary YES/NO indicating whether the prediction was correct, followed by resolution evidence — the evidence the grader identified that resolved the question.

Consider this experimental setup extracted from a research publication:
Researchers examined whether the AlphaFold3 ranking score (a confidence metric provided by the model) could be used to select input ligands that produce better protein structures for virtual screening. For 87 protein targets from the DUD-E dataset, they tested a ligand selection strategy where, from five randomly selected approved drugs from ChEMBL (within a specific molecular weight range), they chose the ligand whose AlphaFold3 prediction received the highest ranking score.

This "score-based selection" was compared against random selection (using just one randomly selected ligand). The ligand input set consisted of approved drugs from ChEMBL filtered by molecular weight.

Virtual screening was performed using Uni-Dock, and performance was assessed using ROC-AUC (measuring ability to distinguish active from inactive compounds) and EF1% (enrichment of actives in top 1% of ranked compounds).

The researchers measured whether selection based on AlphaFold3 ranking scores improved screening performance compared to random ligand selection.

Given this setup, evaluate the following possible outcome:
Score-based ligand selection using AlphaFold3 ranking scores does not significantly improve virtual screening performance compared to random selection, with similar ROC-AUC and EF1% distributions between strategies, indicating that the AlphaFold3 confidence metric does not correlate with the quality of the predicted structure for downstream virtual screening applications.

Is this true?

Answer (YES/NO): NO